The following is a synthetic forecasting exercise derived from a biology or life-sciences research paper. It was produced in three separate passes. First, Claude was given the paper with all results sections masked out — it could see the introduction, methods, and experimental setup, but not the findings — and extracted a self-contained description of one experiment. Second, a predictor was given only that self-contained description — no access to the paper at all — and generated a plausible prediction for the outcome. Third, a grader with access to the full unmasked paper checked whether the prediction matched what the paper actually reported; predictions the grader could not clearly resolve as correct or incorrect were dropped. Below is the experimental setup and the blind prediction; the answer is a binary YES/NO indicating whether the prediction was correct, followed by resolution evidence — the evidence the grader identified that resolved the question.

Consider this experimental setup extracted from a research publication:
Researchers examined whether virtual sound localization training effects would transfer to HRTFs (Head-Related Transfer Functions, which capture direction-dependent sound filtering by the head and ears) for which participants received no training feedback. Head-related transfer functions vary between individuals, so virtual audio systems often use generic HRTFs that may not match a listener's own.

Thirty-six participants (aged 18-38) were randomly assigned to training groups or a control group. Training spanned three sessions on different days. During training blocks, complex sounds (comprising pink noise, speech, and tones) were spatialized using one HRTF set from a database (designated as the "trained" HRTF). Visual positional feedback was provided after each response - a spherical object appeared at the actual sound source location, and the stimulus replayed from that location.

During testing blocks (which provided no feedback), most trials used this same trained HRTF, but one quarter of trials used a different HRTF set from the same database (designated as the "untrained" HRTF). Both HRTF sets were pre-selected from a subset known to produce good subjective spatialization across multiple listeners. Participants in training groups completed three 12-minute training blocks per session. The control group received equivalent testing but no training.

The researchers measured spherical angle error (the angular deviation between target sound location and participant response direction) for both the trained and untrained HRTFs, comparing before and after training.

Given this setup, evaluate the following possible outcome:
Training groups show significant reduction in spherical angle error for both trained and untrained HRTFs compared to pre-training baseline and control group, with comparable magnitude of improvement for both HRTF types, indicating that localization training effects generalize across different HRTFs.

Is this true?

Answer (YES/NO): YES